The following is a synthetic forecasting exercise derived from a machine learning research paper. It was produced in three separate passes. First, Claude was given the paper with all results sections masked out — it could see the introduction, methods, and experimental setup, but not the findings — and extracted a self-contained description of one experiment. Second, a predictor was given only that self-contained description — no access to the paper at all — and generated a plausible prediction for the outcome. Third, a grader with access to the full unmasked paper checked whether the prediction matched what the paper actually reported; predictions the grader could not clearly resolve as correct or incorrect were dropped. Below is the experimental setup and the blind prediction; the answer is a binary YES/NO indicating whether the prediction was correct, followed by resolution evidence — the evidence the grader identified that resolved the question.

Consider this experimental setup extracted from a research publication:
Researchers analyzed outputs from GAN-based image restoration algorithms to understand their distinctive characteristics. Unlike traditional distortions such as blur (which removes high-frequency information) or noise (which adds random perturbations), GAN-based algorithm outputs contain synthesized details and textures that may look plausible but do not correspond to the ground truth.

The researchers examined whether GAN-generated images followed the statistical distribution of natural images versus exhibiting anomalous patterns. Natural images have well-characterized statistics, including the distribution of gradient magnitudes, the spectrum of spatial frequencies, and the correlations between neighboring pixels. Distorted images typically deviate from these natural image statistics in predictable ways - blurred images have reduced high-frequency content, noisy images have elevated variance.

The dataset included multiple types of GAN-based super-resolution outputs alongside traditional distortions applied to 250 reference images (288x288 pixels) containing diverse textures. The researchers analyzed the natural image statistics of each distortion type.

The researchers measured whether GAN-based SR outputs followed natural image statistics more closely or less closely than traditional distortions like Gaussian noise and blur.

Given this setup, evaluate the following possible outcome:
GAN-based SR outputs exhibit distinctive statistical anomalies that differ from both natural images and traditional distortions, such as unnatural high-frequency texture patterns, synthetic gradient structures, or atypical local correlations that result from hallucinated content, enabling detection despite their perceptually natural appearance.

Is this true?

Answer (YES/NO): NO